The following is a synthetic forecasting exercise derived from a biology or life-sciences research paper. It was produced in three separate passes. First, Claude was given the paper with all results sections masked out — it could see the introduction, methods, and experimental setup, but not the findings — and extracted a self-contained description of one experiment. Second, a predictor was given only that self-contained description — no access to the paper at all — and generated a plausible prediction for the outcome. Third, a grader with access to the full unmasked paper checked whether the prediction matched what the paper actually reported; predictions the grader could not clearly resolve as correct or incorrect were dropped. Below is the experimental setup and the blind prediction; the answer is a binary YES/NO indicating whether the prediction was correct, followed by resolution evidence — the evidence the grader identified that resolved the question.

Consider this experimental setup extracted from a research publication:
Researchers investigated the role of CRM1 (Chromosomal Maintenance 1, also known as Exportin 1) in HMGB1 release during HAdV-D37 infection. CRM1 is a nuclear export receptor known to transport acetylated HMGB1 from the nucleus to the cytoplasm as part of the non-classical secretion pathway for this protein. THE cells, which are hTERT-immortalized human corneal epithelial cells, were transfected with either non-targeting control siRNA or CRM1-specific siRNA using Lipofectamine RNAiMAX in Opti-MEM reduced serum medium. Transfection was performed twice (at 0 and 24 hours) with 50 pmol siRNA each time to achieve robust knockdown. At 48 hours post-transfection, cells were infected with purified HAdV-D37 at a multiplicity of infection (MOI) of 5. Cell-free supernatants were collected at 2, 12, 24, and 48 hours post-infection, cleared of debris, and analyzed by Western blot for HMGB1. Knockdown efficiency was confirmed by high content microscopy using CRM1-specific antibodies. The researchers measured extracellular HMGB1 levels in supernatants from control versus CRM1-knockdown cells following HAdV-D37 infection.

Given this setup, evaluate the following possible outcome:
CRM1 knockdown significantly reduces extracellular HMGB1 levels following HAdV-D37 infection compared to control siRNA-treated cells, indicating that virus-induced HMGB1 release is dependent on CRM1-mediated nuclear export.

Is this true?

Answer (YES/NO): YES